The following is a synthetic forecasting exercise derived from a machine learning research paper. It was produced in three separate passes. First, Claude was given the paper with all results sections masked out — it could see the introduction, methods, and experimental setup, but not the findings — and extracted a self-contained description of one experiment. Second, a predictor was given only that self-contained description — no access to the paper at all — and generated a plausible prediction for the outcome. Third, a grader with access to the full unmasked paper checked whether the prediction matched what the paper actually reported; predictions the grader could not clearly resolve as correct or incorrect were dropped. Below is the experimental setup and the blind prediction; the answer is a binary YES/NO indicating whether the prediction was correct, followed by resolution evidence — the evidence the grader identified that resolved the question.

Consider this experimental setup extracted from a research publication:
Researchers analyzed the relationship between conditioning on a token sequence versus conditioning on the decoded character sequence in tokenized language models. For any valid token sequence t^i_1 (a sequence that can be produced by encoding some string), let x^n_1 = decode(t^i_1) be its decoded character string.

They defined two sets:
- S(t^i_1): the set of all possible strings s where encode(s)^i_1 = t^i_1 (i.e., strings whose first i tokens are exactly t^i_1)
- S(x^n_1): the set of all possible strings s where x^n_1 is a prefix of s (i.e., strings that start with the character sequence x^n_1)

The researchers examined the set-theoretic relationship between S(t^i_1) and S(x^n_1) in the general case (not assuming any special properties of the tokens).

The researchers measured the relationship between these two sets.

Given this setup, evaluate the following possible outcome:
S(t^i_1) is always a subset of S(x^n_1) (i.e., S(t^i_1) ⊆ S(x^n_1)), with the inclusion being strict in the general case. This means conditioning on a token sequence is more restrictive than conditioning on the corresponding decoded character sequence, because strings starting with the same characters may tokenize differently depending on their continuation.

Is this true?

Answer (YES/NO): YES